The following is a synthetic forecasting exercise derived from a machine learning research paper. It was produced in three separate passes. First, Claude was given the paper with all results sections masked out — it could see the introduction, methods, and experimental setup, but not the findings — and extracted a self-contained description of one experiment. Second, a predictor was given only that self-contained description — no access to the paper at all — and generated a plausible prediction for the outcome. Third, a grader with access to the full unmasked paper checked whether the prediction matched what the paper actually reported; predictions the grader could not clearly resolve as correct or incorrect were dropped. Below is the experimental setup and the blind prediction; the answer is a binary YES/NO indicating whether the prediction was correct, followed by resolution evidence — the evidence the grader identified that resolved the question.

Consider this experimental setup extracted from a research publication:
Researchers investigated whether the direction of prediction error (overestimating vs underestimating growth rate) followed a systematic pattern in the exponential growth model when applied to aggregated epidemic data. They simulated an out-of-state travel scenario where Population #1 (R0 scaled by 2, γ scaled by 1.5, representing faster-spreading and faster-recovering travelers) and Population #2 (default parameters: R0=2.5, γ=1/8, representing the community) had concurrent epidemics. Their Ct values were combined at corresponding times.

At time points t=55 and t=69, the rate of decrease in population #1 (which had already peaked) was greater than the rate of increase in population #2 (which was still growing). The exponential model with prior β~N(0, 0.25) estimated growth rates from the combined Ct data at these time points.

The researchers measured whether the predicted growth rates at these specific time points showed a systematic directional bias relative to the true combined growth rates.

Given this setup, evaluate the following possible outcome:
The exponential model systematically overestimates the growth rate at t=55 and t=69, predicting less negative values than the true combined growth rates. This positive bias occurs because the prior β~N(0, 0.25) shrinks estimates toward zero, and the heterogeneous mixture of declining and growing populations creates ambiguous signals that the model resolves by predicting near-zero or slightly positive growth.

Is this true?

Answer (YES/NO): NO